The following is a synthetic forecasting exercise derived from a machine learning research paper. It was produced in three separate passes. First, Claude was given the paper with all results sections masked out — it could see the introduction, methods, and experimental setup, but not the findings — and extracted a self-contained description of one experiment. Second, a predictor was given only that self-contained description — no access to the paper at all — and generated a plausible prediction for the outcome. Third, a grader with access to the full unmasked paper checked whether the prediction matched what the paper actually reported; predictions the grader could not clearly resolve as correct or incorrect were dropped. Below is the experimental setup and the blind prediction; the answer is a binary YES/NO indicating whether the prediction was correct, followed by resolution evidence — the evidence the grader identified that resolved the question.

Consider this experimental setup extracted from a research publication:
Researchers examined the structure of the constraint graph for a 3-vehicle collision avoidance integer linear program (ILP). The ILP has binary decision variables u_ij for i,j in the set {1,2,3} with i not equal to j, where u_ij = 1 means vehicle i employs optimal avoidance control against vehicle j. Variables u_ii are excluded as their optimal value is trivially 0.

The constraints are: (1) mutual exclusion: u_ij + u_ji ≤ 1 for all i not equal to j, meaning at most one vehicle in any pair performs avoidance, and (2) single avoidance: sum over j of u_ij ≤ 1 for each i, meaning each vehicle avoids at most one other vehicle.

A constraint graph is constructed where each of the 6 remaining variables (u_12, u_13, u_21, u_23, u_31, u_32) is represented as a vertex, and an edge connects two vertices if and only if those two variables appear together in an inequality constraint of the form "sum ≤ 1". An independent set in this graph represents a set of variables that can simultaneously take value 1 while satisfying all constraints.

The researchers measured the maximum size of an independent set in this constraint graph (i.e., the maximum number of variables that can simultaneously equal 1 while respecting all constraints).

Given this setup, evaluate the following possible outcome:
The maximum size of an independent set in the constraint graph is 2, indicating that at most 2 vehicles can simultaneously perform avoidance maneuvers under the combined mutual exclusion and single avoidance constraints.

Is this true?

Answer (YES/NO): NO